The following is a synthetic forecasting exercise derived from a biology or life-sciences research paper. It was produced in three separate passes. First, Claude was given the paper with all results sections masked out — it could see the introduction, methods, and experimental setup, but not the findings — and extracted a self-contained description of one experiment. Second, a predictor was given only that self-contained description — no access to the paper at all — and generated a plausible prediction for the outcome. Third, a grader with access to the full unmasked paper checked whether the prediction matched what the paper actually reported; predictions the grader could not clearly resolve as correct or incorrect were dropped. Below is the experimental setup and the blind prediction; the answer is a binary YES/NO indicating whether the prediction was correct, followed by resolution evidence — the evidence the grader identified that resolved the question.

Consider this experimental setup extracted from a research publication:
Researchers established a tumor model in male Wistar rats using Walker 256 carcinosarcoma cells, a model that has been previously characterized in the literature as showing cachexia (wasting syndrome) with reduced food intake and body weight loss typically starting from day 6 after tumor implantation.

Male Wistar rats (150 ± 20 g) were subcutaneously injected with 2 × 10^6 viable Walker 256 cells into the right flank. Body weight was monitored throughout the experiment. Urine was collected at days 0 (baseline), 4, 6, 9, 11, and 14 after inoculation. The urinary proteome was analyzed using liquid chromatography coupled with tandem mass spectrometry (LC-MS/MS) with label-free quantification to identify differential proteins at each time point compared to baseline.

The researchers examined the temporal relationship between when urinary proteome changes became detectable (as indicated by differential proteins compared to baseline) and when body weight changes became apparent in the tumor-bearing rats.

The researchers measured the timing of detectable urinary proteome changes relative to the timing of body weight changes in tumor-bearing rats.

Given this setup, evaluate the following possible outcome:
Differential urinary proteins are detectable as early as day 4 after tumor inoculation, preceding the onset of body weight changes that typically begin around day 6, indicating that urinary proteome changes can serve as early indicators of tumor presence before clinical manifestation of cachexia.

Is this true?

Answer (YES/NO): YES